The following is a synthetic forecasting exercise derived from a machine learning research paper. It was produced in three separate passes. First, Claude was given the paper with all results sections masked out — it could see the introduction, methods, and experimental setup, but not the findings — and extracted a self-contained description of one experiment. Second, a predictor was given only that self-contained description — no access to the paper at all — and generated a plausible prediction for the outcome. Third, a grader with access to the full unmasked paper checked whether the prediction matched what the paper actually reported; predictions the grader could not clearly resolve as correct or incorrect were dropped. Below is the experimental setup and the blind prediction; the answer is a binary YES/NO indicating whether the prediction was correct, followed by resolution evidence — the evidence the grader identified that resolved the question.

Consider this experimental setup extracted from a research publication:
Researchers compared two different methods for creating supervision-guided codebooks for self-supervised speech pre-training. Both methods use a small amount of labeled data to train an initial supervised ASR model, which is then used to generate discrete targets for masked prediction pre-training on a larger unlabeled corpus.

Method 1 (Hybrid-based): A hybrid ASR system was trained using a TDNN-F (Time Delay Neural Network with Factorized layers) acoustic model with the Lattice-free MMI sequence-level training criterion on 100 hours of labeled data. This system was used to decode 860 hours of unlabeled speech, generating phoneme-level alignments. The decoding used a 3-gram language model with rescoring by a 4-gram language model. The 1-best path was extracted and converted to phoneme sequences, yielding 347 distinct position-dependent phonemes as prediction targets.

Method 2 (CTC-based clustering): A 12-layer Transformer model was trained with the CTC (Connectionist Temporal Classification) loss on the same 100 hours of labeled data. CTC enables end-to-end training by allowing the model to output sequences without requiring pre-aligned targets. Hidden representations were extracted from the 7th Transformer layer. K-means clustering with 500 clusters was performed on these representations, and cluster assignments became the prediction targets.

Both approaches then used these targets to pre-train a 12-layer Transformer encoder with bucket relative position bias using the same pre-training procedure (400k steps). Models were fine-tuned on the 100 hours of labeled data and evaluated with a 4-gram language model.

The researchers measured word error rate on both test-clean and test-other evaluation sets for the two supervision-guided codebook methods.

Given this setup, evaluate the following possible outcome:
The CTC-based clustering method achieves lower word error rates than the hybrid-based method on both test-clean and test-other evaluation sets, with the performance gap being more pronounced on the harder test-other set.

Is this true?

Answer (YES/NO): NO